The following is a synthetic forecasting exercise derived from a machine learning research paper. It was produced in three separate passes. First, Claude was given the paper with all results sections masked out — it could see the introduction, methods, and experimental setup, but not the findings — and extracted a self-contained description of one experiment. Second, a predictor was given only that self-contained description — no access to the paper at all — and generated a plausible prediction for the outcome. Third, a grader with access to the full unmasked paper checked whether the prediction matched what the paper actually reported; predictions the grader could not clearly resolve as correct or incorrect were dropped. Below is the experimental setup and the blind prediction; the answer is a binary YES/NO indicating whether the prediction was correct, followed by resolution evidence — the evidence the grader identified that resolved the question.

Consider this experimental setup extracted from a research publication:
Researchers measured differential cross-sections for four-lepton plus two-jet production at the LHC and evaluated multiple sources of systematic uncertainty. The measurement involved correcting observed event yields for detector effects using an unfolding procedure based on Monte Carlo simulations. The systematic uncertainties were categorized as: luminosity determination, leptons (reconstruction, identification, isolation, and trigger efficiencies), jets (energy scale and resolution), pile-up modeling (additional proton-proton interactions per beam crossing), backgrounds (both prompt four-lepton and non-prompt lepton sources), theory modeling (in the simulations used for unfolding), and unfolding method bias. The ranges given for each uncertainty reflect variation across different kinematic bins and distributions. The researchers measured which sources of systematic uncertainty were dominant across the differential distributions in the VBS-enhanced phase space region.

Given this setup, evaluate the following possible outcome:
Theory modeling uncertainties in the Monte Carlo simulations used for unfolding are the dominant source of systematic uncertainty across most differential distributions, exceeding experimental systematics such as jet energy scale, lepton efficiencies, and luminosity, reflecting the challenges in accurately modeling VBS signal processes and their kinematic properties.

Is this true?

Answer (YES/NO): NO